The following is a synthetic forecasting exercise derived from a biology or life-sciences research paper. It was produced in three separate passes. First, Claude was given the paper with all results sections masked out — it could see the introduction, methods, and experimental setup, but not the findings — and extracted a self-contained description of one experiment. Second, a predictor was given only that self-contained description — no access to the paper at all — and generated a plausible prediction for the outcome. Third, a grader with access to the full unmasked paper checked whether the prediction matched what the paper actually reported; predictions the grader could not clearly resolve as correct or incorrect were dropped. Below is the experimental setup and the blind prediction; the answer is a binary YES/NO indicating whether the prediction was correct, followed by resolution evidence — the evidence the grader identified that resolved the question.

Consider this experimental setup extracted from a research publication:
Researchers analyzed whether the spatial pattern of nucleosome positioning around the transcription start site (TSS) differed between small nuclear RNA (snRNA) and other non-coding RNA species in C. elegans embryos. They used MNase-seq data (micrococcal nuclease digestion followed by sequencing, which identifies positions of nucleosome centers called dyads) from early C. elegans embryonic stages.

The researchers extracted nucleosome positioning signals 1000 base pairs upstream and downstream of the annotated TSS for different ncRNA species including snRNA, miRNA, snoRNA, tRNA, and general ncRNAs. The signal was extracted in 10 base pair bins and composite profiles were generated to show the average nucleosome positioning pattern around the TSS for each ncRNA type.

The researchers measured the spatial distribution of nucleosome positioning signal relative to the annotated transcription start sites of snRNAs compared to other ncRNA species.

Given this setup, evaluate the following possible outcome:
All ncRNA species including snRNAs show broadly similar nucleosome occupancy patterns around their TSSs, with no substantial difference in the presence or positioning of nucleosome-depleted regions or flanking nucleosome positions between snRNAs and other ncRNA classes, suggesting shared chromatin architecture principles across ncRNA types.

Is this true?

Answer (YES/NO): NO